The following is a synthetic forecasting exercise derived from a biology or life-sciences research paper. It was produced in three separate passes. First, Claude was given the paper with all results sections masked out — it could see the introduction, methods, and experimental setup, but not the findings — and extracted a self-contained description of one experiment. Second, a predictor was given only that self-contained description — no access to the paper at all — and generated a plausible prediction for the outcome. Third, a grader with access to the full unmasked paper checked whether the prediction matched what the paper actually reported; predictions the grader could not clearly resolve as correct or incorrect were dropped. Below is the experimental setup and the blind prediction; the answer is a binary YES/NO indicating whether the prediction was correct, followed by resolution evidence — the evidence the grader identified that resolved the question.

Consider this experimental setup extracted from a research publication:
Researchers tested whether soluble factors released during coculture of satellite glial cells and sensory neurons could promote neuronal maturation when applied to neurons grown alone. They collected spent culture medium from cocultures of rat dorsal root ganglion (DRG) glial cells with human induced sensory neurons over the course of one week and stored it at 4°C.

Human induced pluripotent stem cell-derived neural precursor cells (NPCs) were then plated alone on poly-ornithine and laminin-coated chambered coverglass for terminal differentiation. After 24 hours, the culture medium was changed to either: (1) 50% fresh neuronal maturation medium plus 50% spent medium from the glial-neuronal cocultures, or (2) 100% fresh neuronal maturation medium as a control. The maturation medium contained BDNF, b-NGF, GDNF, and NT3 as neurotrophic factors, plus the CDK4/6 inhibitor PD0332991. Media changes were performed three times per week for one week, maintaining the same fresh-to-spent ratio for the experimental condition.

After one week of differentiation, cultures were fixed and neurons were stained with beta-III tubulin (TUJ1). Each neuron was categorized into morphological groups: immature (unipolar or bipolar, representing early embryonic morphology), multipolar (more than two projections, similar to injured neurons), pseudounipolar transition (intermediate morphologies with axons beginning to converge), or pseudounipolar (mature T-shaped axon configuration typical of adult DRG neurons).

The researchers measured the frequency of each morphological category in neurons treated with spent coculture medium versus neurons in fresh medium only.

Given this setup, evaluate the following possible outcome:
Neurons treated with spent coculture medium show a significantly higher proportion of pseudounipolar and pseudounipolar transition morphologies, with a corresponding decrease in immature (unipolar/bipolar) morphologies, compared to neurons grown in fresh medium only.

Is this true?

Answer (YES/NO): NO